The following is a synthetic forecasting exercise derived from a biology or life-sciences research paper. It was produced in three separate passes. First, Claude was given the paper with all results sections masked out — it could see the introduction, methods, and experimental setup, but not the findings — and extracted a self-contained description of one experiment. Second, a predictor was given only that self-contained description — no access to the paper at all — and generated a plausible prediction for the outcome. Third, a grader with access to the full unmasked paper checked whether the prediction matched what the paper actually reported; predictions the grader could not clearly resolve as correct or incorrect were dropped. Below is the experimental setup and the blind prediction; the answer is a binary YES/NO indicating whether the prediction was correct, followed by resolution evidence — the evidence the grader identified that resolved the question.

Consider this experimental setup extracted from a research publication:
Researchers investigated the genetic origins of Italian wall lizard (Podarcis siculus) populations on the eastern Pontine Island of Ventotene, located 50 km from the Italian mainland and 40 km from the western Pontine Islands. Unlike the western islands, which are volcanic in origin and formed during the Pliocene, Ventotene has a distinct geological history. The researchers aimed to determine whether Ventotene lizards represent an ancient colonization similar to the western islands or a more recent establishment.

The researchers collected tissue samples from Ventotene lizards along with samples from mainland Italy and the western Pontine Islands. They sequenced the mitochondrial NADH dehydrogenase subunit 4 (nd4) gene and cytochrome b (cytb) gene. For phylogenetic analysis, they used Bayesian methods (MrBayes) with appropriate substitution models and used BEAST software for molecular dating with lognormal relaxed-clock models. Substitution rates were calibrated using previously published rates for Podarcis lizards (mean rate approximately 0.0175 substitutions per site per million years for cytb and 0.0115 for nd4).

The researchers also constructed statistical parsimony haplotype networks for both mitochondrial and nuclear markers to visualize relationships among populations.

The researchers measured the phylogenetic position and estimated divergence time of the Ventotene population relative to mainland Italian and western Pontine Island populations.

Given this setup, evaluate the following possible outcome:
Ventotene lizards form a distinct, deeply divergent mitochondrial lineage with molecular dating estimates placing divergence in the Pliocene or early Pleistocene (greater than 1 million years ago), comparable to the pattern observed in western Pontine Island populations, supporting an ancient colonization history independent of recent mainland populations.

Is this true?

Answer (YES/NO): NO